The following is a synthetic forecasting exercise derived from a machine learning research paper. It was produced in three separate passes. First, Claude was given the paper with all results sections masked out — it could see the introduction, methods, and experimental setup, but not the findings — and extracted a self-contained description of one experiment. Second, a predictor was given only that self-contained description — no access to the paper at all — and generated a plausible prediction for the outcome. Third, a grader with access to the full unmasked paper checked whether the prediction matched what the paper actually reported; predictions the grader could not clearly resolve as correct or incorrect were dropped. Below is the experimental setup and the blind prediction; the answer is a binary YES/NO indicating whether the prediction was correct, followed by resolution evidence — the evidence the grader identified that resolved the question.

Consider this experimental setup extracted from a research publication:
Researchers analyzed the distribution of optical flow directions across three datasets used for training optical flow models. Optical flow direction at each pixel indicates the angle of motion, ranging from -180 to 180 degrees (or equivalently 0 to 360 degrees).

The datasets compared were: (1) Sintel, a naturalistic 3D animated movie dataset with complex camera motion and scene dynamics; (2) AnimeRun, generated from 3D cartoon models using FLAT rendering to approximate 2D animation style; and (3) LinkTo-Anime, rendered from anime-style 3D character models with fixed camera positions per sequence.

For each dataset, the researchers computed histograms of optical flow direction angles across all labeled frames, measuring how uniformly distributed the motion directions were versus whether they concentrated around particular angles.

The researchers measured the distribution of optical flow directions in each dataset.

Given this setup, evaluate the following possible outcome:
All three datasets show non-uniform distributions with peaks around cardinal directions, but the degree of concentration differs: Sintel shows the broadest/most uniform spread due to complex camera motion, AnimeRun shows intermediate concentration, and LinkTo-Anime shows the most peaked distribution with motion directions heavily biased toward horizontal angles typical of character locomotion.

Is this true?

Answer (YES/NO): NO